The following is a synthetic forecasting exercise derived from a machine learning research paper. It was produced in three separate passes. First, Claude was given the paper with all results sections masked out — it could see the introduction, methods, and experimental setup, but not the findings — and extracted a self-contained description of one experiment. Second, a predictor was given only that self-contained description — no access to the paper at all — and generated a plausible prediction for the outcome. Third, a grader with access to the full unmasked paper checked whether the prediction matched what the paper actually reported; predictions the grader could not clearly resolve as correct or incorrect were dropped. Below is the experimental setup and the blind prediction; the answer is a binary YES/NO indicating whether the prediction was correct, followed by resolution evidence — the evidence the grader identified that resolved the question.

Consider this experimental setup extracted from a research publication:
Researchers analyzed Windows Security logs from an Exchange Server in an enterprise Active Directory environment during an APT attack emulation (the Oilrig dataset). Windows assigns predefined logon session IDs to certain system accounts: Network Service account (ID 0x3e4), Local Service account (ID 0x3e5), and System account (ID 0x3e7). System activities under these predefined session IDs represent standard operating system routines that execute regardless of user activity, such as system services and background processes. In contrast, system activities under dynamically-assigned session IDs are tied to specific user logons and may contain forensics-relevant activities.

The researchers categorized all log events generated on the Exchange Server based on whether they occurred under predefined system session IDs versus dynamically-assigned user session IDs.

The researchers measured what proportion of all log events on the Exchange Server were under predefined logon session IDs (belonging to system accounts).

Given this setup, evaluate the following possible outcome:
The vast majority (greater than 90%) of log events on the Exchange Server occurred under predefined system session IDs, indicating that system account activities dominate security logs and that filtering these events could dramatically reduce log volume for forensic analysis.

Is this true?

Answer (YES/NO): YES